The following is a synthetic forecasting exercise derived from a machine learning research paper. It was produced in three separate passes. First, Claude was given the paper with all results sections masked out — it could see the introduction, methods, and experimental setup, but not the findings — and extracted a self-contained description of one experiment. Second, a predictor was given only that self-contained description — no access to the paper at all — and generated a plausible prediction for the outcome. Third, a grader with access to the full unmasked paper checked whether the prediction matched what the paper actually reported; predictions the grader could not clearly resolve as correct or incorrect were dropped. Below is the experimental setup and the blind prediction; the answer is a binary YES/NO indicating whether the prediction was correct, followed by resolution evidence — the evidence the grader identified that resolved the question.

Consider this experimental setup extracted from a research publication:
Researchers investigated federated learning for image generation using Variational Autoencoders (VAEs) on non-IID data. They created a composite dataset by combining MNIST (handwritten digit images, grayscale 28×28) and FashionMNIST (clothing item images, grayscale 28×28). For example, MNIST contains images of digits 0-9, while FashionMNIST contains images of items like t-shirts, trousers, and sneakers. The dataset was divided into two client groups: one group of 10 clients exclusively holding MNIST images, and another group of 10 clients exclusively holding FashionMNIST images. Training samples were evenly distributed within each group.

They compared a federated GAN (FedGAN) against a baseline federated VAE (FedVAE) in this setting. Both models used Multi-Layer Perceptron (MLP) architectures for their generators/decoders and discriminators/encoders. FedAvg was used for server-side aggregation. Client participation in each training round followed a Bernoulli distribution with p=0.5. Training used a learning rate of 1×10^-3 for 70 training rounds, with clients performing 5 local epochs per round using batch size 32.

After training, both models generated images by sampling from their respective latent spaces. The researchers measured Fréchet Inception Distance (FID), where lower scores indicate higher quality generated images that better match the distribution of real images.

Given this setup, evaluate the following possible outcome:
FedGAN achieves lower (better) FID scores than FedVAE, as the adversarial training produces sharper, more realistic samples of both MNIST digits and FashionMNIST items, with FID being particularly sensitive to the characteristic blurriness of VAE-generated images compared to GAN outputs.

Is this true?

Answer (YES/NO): NO